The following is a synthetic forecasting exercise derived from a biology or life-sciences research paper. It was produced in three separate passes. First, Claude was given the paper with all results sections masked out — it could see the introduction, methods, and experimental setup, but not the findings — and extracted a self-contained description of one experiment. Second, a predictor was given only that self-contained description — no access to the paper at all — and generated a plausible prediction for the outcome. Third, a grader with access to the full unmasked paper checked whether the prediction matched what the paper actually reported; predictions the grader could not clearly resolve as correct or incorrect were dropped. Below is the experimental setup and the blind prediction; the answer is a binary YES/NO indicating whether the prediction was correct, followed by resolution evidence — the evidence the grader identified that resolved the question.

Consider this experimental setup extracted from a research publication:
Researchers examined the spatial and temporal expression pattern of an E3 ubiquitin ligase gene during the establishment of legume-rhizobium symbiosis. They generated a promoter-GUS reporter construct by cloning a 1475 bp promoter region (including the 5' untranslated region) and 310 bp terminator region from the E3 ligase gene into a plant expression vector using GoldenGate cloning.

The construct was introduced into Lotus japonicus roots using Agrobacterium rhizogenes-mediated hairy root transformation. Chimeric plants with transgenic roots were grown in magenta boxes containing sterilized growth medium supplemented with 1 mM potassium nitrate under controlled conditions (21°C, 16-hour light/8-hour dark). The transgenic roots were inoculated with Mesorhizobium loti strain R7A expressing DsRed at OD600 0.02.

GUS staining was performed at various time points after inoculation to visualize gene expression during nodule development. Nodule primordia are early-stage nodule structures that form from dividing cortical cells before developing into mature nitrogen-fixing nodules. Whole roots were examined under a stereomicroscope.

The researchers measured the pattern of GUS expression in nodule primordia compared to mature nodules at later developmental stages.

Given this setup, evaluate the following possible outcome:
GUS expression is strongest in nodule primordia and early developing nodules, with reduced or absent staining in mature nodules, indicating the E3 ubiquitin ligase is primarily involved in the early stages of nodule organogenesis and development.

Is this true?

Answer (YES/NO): YES